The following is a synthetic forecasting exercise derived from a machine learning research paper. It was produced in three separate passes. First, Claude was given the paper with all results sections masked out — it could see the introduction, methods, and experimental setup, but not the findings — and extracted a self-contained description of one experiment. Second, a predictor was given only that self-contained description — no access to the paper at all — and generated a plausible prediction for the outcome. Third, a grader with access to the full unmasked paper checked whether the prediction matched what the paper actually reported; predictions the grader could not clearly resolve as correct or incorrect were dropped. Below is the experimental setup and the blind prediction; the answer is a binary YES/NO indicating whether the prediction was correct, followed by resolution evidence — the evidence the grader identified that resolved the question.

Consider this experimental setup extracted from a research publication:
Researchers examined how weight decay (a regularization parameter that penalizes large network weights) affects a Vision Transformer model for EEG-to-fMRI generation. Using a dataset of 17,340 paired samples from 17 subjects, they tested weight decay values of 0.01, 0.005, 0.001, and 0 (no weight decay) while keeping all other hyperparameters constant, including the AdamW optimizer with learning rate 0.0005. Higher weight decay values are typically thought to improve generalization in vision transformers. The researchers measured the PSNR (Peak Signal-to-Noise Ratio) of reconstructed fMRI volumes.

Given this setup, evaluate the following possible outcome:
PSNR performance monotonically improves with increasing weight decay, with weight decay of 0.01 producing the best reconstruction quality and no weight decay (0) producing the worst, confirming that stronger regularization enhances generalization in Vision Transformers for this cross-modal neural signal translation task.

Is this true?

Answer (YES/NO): NO